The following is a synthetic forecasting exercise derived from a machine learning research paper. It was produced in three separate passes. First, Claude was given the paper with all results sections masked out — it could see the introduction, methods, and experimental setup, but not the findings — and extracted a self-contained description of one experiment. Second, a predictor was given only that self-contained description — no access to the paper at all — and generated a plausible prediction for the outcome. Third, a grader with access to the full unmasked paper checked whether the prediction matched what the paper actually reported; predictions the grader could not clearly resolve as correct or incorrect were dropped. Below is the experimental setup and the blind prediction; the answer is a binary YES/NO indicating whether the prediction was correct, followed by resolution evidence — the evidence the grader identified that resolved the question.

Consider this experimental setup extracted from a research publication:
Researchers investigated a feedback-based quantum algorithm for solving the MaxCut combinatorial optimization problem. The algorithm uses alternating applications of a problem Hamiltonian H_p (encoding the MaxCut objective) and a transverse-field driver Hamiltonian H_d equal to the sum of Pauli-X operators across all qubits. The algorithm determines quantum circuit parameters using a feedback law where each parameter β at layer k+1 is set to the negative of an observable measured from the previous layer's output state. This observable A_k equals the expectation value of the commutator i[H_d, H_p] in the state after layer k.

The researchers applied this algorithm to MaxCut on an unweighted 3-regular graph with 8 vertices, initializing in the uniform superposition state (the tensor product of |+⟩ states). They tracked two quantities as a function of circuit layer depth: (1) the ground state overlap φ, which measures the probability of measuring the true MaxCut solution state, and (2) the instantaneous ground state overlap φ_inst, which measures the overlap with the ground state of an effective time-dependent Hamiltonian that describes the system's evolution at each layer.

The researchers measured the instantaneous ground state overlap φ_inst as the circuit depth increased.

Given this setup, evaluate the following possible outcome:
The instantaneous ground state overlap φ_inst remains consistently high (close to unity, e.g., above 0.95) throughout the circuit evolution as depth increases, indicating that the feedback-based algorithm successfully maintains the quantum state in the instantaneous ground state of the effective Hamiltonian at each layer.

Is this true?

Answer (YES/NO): YES